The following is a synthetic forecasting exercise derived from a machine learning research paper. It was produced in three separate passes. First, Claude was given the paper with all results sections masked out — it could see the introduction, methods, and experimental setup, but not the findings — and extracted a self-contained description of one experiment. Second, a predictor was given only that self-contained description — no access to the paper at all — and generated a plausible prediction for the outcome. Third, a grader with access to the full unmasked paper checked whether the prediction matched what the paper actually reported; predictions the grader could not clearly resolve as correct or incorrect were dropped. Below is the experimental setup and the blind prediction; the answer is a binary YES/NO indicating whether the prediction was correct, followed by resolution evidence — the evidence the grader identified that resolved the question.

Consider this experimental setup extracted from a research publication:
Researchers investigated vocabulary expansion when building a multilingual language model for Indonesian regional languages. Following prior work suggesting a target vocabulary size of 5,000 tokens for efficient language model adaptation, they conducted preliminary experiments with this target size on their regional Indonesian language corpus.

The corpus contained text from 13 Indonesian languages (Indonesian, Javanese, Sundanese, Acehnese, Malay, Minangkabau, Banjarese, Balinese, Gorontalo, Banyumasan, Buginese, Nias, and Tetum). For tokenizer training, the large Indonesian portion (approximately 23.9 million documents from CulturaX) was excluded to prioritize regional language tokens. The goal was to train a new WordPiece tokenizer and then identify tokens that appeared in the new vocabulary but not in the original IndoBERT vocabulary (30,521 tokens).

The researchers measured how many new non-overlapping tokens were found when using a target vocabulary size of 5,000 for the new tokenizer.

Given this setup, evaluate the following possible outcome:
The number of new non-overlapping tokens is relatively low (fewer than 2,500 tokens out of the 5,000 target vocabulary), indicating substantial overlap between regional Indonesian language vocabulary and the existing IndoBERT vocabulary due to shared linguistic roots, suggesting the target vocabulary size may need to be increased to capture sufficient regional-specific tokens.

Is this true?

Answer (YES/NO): YES